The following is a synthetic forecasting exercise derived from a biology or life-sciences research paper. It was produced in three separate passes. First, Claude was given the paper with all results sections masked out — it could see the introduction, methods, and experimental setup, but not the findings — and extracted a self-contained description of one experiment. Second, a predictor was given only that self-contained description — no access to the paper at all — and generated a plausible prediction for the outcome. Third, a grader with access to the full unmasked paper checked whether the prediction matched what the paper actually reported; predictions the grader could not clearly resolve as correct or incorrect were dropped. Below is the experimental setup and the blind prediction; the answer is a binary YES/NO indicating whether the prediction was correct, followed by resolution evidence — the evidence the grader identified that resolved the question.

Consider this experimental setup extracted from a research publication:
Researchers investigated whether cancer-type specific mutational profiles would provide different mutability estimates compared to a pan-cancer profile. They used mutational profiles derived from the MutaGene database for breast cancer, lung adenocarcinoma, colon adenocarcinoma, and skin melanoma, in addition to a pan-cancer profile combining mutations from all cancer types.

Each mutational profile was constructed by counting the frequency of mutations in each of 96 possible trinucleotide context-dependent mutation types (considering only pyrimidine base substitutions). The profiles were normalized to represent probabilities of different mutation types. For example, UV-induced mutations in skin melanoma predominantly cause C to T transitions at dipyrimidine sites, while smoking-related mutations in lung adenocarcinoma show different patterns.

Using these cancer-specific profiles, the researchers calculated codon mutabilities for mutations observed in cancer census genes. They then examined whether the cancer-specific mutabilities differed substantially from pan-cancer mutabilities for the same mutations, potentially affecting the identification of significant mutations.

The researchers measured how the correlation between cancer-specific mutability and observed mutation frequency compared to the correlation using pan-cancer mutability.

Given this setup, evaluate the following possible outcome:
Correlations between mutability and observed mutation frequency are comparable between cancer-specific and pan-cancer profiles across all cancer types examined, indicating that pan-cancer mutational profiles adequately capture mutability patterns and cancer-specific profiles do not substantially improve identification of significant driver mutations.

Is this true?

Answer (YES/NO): YES